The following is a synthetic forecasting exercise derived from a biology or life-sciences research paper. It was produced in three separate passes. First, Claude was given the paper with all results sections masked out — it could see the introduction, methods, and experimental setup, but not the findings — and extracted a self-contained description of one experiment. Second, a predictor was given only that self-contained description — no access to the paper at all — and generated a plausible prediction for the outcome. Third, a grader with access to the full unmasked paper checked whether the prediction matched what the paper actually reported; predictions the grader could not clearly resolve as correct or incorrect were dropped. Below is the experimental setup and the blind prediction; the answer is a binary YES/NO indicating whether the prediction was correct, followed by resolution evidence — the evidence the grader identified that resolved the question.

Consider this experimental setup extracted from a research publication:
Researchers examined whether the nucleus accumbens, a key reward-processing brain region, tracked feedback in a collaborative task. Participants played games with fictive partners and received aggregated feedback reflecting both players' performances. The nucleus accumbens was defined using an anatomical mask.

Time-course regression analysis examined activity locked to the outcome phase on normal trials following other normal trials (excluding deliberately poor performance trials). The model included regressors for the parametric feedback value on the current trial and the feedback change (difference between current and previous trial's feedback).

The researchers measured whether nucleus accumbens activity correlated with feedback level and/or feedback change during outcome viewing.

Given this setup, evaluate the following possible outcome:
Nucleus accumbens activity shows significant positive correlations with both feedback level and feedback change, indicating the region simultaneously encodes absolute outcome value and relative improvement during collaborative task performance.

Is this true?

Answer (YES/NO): YES